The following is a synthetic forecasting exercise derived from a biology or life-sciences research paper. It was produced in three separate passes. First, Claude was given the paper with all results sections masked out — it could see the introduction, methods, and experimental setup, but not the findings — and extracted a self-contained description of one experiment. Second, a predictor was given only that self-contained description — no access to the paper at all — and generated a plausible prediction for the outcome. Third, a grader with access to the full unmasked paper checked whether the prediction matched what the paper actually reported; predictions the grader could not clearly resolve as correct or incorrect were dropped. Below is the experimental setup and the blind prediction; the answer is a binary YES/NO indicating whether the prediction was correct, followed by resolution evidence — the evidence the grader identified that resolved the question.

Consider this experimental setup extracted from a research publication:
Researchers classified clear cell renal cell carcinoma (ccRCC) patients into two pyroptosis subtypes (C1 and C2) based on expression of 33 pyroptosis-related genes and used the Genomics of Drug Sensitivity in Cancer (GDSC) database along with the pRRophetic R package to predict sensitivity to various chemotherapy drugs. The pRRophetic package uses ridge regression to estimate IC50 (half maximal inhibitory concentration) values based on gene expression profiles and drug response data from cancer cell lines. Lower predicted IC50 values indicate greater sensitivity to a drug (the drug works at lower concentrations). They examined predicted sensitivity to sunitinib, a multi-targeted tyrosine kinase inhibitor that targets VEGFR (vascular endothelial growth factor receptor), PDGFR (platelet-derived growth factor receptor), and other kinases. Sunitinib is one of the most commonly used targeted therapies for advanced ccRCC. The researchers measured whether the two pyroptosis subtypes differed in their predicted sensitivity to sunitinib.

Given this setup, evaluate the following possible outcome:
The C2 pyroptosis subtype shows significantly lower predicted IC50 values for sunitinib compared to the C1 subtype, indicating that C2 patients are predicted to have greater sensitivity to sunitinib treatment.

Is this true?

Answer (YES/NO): YES